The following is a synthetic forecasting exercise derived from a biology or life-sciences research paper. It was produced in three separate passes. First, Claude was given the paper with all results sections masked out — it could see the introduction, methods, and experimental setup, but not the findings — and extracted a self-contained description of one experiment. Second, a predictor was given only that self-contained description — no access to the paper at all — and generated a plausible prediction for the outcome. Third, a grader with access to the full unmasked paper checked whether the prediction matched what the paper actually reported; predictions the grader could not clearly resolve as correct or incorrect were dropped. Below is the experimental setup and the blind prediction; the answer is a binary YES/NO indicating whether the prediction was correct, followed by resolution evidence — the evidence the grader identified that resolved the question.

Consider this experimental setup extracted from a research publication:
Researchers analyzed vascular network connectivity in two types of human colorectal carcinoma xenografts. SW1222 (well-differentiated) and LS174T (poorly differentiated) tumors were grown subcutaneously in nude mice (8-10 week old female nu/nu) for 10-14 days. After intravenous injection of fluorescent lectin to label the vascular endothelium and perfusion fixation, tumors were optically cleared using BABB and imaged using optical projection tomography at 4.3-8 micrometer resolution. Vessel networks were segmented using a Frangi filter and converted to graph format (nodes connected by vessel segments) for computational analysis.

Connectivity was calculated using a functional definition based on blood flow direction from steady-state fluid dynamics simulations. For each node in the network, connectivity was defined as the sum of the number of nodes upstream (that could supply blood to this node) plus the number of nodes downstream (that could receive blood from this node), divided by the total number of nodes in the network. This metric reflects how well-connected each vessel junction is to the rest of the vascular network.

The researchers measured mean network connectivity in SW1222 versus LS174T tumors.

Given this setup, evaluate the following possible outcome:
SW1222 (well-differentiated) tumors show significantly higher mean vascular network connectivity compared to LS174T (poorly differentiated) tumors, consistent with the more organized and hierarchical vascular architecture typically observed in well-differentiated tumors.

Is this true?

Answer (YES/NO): YES